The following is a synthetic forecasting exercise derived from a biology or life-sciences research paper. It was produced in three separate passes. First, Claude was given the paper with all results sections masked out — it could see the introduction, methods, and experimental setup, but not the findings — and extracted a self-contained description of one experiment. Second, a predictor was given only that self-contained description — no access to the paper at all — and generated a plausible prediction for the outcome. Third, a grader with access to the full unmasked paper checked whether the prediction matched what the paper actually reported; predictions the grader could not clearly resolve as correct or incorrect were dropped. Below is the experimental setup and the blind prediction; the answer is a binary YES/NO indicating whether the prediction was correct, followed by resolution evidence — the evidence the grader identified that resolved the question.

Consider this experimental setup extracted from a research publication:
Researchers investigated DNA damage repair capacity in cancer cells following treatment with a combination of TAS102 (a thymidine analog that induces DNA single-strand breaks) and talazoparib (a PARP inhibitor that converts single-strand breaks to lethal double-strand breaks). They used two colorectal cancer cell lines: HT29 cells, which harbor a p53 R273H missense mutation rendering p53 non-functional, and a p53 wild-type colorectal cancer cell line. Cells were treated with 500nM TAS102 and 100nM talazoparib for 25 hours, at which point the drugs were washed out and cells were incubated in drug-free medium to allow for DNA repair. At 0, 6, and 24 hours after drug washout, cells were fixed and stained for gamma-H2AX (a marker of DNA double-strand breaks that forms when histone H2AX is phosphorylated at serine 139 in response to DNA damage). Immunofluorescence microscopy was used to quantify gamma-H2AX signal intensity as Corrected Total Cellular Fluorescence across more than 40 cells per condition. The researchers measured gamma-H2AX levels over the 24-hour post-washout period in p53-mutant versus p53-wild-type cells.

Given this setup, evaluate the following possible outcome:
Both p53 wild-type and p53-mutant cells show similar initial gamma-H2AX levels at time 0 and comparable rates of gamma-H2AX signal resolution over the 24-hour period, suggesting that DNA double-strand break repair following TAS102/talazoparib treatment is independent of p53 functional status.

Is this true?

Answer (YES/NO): NO